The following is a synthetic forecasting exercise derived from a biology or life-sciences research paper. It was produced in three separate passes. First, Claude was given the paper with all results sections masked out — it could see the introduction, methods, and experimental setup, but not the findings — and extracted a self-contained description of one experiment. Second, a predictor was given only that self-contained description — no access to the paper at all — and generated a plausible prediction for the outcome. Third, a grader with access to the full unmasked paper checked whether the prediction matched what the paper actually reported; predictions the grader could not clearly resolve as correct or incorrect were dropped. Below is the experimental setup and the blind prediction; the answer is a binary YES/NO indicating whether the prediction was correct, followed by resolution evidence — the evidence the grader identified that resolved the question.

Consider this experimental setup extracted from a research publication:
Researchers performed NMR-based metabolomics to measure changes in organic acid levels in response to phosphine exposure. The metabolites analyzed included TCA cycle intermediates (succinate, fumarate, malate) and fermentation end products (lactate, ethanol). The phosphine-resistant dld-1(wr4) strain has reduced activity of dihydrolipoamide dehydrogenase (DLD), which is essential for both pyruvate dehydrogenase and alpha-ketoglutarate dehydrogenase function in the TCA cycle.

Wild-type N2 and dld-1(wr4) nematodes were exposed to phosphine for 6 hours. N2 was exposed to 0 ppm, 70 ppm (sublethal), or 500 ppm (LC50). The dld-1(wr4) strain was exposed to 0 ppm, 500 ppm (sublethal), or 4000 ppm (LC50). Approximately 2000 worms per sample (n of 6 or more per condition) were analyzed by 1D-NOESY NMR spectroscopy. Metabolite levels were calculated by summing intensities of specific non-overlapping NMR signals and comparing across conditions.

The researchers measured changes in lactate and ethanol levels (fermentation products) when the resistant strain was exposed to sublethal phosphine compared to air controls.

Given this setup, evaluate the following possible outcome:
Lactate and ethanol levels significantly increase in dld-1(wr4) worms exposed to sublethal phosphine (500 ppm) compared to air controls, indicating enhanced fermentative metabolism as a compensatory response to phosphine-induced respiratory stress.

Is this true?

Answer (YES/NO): NO